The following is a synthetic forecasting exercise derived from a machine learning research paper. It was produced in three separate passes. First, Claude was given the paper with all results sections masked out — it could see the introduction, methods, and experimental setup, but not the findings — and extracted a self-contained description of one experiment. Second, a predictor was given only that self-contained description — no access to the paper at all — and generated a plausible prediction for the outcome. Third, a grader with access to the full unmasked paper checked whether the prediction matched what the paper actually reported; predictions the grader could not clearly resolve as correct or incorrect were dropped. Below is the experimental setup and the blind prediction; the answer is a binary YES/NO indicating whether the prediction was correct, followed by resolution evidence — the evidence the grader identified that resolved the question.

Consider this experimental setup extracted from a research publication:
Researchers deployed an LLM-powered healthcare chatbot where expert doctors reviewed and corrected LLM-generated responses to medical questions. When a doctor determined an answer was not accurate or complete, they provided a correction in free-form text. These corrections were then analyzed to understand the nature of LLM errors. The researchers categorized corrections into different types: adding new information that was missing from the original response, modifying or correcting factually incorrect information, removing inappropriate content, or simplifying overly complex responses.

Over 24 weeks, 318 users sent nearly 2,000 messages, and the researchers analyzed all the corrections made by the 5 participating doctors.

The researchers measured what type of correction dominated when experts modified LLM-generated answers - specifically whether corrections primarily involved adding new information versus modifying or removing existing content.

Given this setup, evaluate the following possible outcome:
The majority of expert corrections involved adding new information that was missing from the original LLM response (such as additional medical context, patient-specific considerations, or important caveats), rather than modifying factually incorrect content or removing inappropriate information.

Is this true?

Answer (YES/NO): YES